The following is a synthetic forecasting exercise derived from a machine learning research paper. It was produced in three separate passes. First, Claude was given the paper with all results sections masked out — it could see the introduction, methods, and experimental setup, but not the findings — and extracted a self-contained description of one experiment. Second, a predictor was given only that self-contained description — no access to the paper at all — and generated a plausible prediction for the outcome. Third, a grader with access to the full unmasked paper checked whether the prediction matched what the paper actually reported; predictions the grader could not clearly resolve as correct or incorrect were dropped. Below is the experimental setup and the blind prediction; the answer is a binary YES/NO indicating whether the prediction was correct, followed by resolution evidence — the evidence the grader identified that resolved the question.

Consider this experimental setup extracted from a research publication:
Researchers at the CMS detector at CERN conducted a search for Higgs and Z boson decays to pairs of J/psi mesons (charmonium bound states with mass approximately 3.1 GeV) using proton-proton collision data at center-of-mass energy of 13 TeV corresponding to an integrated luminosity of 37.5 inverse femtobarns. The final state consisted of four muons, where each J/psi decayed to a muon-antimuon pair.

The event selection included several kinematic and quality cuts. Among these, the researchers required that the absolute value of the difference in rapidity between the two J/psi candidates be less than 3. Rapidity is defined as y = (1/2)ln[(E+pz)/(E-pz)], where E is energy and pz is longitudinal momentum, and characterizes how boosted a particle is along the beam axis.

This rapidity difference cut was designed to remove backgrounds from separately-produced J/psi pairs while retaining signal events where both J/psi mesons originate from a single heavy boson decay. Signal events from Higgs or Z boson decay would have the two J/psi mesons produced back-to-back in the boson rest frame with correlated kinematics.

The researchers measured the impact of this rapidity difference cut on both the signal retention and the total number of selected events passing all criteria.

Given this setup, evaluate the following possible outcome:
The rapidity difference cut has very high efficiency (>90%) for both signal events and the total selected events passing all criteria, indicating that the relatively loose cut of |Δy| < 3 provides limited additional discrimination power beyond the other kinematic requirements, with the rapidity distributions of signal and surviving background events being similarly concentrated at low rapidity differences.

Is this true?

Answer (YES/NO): NO